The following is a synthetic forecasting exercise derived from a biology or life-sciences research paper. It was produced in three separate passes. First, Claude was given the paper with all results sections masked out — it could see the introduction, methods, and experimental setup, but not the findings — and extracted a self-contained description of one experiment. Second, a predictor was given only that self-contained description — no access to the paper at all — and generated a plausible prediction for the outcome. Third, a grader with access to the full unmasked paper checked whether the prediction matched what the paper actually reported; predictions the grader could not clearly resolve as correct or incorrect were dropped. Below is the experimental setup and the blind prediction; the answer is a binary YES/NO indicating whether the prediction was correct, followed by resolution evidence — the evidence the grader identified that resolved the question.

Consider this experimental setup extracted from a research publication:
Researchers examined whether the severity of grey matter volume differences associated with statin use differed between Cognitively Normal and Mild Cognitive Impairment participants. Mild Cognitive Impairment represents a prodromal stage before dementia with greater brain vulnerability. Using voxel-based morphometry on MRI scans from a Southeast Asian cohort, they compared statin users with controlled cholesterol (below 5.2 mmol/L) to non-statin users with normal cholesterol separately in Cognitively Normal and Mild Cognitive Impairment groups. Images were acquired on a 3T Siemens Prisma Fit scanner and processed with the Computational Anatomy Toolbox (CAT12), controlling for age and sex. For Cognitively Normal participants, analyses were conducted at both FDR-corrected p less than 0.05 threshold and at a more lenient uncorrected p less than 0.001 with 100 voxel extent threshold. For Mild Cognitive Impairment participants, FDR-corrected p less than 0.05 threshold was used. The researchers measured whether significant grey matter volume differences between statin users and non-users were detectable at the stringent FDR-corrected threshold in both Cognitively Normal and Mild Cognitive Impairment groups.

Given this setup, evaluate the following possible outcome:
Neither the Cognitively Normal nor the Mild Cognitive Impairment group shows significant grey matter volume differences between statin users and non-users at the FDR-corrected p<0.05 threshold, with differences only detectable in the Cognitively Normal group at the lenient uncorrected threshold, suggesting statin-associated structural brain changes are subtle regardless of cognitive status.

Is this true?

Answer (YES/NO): NO